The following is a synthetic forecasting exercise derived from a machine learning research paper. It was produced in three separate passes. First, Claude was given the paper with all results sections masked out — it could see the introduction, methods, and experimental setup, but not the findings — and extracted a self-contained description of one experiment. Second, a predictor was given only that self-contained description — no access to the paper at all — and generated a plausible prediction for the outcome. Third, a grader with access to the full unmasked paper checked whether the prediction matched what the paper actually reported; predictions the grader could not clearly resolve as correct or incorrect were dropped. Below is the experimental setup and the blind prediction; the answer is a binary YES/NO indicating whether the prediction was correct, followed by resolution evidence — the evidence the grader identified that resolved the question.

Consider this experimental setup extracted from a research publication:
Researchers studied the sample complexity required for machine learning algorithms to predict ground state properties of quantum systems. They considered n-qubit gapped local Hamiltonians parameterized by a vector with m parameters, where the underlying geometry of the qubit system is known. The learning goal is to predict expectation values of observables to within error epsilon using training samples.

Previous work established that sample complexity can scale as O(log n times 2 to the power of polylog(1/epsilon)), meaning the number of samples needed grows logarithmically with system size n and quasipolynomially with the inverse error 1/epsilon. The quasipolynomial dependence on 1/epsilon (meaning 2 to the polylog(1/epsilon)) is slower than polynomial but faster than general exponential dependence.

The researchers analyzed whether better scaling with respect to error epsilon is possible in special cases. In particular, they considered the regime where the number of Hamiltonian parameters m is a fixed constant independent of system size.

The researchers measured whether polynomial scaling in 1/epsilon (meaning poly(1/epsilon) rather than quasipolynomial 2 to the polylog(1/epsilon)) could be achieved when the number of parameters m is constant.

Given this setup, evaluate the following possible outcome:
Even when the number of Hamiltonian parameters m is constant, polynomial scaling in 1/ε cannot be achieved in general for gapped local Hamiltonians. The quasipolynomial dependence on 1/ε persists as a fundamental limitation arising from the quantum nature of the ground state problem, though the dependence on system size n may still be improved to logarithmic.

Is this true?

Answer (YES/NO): NO